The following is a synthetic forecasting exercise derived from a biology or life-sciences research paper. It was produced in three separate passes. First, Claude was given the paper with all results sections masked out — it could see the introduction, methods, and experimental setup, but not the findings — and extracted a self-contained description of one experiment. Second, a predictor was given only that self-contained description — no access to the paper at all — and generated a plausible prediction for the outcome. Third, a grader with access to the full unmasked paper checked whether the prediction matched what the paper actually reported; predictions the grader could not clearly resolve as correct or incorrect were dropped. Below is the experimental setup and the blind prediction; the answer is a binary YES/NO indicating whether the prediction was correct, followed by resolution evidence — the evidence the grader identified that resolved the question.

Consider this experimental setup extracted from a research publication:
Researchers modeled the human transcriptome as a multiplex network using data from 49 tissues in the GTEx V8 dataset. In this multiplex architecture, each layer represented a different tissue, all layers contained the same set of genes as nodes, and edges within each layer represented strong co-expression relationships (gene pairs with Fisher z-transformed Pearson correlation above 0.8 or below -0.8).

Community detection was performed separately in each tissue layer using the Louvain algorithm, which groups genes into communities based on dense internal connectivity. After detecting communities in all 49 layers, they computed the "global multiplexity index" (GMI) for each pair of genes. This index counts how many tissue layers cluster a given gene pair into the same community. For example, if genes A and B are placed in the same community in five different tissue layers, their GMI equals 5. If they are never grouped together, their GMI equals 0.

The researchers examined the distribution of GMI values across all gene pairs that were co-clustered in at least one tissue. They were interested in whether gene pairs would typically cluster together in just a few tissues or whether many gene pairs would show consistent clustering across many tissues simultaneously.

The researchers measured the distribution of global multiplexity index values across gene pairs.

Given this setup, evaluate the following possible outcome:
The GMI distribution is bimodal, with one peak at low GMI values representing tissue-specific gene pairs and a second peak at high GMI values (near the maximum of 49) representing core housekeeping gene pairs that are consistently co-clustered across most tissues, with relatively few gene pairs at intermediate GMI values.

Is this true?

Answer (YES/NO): NO